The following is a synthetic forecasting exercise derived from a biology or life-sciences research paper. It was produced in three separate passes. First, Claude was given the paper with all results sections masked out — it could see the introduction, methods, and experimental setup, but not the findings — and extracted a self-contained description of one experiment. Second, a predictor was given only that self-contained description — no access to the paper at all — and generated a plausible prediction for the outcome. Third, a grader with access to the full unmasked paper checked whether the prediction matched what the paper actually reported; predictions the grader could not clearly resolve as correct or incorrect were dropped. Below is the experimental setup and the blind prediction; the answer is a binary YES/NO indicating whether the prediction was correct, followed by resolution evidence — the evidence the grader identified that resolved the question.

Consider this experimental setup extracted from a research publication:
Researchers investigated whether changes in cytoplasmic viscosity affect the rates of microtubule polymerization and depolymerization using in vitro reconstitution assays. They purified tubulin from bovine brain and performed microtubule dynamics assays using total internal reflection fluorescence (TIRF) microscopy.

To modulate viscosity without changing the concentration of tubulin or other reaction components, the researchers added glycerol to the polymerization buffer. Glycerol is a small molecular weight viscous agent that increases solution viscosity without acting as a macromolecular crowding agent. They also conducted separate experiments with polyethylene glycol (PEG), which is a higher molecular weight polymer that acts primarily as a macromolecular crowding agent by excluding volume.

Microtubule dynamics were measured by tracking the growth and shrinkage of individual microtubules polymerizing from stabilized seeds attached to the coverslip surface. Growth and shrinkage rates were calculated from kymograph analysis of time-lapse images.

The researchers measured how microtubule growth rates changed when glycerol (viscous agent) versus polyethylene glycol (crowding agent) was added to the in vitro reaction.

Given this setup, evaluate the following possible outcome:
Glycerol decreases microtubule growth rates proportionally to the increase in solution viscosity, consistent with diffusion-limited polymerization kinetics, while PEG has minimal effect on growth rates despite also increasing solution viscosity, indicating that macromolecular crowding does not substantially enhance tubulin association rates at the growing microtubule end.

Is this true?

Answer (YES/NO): NO